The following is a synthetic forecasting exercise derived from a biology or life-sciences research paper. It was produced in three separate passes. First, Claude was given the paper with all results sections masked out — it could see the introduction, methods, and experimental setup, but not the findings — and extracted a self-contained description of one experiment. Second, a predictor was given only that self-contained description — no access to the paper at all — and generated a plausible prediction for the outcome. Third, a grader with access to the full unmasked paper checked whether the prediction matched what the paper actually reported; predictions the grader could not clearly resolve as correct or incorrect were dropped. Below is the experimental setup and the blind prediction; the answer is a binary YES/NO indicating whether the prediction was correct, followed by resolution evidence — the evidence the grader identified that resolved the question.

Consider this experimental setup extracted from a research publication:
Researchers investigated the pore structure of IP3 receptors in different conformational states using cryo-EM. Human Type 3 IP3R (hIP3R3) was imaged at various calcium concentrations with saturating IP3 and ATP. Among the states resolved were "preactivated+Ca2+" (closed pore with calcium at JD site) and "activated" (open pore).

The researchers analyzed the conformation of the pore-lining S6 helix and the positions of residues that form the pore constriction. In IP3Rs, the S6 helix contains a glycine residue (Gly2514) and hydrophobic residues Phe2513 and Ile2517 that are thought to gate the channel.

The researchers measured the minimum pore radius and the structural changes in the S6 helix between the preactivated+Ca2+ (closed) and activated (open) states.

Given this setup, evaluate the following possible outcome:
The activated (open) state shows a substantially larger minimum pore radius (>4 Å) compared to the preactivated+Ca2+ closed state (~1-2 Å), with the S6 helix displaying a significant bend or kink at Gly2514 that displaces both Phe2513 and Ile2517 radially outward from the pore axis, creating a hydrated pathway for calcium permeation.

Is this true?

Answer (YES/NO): NO